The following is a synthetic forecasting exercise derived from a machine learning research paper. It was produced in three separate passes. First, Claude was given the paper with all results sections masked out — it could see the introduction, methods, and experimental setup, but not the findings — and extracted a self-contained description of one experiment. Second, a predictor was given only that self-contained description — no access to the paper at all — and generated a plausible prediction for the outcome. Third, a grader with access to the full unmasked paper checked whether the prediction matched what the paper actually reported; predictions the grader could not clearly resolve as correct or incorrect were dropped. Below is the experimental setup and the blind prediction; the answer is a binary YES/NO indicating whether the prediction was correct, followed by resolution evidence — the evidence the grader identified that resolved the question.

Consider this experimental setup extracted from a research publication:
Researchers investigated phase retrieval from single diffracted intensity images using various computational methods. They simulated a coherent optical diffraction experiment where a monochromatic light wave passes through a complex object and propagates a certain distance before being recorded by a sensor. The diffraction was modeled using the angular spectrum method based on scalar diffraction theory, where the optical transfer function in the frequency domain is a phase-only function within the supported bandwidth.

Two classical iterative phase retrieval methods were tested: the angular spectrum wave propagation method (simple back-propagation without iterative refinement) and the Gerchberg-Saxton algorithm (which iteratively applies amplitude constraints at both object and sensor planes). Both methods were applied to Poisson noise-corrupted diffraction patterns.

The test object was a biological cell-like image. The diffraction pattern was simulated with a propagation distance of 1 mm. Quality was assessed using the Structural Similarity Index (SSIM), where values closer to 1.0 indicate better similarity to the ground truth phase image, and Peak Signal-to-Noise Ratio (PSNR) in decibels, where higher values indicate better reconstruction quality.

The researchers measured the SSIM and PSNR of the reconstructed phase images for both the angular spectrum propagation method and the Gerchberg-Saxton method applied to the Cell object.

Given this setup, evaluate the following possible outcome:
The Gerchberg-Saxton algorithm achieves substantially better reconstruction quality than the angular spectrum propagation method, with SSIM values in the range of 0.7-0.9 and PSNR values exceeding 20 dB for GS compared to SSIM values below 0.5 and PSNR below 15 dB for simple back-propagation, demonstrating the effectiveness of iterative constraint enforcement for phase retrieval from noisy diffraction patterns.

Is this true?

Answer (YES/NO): NO